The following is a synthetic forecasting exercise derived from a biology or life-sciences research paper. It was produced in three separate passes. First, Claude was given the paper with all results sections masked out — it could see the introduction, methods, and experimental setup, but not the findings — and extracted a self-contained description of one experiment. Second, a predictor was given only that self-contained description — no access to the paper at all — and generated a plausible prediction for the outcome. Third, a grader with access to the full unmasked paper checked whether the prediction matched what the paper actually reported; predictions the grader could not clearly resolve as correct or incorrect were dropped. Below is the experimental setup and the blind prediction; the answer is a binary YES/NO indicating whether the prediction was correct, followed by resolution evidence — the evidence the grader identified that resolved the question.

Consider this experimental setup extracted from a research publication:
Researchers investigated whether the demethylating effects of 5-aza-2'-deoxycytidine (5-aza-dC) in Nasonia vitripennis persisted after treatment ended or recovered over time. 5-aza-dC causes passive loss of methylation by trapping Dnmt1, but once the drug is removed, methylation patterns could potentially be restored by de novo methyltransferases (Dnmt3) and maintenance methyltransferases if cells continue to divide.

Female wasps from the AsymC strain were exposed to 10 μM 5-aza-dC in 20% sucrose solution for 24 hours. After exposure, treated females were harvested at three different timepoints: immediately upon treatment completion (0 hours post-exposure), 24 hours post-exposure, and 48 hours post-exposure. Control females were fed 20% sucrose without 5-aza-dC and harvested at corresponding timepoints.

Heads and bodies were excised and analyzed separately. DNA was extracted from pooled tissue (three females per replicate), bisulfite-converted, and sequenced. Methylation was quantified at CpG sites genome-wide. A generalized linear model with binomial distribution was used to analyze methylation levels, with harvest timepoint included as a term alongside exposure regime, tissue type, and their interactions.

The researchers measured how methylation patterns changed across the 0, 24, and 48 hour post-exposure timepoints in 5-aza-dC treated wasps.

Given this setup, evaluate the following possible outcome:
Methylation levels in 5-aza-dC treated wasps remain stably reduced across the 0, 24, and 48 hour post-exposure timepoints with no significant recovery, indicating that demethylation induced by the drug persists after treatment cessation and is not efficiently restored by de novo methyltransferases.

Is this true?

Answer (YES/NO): NO